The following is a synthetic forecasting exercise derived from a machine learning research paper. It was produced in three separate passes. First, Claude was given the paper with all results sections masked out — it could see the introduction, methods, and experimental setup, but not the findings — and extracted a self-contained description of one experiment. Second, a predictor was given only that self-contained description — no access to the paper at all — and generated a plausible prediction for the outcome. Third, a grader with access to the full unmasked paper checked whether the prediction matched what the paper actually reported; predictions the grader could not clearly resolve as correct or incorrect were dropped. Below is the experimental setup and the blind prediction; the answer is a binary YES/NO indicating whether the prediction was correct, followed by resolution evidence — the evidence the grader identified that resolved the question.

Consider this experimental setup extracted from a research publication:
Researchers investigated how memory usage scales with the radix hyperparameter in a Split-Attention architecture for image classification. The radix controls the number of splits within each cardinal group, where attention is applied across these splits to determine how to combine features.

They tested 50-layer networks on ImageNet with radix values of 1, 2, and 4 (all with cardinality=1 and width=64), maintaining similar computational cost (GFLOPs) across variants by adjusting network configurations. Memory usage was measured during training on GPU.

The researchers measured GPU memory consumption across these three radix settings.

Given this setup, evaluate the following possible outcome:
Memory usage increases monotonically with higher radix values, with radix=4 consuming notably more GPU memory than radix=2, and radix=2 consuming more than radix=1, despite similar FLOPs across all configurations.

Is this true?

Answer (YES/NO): YES